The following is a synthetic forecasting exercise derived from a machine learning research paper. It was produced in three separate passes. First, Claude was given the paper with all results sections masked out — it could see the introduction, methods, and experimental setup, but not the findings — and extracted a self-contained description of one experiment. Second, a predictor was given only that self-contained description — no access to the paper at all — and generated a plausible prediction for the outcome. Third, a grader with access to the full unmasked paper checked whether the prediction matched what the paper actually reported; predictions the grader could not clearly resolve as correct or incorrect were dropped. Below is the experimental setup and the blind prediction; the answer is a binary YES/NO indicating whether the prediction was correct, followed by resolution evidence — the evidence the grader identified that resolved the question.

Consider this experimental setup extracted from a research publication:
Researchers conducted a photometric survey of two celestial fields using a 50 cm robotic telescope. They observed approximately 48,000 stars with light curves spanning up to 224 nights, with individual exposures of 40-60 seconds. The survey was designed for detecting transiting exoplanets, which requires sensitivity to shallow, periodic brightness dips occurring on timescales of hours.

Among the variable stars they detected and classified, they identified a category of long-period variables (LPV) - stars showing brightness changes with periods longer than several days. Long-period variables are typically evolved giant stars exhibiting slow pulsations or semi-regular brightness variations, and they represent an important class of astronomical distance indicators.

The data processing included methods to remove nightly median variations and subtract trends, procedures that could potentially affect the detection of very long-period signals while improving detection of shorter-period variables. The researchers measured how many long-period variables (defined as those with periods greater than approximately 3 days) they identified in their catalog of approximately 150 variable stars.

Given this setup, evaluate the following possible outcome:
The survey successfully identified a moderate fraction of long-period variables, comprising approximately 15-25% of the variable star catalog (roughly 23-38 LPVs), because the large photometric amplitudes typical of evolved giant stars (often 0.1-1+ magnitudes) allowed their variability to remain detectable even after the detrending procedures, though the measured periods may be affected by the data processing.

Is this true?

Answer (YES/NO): NO